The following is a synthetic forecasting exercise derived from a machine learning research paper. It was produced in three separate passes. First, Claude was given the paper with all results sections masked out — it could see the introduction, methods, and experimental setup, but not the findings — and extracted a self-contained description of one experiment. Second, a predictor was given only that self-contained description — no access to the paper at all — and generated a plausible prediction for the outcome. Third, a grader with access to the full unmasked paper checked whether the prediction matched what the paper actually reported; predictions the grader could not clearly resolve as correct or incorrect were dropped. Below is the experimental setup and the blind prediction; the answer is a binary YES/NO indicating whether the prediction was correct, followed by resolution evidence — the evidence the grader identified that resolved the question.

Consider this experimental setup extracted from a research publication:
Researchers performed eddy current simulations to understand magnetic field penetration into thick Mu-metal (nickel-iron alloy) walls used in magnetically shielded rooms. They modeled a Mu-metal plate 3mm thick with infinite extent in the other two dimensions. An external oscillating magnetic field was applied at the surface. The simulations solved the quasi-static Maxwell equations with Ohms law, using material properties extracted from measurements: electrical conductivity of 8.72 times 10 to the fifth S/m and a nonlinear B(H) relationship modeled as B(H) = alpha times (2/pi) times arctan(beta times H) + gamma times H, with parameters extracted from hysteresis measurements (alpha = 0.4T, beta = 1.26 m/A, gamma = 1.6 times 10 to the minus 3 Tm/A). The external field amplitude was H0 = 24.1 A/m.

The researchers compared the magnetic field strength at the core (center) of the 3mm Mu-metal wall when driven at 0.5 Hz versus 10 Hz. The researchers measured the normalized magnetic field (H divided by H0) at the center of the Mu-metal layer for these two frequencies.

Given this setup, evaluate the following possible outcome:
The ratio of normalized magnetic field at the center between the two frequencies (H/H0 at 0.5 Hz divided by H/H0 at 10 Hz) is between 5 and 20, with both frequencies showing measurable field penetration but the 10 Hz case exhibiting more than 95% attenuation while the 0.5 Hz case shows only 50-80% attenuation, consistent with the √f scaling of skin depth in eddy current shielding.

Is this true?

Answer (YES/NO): NO